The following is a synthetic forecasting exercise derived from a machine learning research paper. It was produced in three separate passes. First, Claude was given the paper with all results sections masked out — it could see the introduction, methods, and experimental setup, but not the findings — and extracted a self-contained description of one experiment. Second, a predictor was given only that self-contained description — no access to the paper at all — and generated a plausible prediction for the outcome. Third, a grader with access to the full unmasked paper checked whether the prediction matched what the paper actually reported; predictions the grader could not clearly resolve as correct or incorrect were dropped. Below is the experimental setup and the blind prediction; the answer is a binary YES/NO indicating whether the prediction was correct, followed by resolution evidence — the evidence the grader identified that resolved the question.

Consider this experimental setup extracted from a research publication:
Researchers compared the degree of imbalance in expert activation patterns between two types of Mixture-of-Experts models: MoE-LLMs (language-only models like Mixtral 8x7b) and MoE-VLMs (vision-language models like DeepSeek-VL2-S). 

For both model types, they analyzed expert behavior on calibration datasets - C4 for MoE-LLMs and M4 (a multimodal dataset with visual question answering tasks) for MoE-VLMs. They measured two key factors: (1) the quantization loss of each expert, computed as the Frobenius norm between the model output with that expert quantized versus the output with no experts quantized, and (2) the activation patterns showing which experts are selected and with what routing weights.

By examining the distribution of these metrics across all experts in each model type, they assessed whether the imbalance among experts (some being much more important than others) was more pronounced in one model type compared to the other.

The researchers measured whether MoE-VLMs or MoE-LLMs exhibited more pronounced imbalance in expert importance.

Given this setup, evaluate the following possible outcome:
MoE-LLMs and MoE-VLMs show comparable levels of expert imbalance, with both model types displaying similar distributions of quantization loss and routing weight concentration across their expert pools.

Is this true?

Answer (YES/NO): NO